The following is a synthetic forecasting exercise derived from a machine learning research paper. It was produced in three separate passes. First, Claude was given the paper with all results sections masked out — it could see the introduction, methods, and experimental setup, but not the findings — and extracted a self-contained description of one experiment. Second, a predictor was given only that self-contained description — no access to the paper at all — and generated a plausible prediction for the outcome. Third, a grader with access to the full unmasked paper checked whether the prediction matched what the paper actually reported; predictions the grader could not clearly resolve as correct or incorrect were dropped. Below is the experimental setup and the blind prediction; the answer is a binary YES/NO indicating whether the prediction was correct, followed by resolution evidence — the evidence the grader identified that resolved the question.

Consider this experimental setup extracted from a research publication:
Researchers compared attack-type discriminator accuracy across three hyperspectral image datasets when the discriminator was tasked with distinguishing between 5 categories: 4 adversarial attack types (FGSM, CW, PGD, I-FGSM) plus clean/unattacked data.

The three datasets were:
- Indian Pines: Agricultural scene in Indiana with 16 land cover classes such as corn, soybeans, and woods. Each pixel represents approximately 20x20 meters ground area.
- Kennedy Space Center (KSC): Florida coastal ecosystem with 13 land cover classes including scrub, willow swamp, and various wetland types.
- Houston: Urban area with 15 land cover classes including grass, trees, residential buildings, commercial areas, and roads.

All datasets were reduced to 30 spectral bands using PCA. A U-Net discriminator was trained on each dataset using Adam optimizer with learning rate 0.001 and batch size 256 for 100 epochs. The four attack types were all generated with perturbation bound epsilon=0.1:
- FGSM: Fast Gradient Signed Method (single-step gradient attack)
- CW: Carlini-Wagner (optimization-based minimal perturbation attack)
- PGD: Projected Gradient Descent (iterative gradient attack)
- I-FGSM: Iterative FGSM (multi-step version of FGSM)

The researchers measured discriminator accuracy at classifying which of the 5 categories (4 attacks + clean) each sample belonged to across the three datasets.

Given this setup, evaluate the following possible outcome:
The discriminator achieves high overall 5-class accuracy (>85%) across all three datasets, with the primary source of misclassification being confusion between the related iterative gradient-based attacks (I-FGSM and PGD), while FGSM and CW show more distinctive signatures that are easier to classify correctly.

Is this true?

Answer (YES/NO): NO